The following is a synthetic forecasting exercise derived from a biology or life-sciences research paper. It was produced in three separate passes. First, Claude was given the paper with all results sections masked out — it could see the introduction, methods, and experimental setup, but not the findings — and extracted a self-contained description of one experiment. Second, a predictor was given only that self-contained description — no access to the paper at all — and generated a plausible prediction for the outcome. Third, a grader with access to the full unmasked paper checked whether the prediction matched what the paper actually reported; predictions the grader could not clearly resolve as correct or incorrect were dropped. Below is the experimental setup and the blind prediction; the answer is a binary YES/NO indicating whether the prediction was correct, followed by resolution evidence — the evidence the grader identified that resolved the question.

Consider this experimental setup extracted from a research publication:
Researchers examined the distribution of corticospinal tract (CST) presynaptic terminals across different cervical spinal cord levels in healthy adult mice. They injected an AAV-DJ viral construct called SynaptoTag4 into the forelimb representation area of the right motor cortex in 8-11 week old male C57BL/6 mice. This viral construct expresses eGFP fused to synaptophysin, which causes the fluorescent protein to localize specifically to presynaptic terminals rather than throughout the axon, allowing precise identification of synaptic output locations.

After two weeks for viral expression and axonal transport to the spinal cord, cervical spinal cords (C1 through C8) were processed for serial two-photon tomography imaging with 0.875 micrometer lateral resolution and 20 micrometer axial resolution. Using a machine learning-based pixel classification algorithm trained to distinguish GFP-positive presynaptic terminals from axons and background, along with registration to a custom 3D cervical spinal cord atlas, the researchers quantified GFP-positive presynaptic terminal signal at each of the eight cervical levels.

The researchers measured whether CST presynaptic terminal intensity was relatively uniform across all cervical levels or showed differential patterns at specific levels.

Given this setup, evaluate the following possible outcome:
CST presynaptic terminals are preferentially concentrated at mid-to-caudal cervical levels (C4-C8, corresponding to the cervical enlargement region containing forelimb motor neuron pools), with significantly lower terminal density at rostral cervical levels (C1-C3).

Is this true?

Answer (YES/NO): NO